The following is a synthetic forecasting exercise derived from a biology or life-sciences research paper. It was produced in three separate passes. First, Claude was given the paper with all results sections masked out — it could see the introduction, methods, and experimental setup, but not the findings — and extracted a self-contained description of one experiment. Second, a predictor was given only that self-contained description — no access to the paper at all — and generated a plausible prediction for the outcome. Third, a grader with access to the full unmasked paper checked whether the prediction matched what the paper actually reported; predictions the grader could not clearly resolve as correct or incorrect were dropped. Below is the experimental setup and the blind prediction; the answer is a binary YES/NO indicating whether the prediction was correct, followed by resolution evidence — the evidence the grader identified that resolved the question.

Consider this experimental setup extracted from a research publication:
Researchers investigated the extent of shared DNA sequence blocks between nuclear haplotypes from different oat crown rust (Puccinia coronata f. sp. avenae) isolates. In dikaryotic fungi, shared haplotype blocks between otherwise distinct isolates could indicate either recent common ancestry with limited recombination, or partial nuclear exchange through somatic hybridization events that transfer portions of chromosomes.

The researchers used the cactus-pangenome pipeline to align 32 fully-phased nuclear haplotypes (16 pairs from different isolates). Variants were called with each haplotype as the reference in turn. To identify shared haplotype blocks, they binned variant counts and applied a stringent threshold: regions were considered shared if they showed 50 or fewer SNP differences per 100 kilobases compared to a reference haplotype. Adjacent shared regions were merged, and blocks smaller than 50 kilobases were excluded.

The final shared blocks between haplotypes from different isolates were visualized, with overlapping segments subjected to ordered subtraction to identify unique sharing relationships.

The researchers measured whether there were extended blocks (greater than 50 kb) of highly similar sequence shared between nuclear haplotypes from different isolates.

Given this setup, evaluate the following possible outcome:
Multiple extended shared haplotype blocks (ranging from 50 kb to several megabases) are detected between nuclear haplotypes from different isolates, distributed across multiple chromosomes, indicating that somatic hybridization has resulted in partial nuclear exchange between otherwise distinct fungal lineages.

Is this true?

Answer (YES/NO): NO